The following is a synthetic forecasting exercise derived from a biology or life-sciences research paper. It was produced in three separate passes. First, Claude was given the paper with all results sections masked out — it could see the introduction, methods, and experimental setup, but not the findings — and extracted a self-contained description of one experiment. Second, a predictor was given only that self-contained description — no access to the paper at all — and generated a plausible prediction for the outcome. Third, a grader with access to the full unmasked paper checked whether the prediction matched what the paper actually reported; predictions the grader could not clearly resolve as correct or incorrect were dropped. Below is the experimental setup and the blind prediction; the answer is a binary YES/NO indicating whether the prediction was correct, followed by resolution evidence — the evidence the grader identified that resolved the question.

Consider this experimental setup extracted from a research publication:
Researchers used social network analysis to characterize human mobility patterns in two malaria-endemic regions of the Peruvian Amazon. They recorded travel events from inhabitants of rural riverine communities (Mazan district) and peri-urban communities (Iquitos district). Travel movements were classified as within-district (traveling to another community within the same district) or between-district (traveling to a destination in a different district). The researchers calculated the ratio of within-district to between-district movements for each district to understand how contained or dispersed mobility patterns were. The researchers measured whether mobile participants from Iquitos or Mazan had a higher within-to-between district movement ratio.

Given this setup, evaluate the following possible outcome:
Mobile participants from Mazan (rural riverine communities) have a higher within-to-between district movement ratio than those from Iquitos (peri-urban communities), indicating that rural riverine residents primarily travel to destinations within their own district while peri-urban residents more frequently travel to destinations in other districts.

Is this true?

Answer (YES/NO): YES